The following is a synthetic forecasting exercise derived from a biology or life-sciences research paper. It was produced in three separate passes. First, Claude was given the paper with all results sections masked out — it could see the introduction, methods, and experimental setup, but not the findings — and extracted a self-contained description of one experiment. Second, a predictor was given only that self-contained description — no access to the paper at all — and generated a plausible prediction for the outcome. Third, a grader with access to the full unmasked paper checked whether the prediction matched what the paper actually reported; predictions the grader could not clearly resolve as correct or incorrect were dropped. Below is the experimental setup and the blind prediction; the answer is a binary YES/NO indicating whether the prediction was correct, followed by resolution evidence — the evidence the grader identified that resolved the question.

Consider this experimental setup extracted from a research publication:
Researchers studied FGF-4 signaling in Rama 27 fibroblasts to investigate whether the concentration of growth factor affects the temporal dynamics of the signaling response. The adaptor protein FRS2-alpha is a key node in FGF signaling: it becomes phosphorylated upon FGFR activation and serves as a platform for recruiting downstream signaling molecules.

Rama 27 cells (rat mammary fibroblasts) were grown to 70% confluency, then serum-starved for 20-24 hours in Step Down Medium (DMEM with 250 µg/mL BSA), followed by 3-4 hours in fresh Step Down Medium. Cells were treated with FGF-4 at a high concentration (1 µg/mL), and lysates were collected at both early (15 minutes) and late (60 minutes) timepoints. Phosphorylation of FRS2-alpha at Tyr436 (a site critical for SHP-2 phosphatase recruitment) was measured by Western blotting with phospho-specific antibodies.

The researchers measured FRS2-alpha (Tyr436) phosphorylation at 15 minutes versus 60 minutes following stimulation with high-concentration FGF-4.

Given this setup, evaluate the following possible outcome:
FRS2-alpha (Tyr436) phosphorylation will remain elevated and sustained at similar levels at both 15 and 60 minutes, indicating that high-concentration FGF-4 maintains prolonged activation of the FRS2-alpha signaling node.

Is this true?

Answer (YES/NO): NO